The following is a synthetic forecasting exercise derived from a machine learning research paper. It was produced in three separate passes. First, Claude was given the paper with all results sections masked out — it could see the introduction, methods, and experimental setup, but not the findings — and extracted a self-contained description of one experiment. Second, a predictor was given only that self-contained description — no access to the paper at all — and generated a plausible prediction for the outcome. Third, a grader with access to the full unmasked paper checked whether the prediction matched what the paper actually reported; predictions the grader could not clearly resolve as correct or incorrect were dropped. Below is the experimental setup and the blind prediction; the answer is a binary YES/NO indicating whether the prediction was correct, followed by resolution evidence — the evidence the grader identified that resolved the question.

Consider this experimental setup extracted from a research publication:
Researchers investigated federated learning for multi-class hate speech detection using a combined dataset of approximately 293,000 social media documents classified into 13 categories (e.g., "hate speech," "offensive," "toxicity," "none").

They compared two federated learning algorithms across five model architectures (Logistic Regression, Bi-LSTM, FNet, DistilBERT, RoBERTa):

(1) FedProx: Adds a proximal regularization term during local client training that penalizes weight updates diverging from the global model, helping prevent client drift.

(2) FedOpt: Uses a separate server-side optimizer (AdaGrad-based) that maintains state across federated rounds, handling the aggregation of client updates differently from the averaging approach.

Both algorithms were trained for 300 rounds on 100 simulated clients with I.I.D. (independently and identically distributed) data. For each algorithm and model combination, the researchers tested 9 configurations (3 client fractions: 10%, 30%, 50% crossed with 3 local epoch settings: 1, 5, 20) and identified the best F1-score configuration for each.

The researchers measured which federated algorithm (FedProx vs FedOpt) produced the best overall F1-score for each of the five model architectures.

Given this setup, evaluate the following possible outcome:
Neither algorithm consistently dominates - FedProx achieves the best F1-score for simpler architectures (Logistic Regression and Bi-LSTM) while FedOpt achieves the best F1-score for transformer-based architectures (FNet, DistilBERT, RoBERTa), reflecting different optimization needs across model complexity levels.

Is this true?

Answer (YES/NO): NO